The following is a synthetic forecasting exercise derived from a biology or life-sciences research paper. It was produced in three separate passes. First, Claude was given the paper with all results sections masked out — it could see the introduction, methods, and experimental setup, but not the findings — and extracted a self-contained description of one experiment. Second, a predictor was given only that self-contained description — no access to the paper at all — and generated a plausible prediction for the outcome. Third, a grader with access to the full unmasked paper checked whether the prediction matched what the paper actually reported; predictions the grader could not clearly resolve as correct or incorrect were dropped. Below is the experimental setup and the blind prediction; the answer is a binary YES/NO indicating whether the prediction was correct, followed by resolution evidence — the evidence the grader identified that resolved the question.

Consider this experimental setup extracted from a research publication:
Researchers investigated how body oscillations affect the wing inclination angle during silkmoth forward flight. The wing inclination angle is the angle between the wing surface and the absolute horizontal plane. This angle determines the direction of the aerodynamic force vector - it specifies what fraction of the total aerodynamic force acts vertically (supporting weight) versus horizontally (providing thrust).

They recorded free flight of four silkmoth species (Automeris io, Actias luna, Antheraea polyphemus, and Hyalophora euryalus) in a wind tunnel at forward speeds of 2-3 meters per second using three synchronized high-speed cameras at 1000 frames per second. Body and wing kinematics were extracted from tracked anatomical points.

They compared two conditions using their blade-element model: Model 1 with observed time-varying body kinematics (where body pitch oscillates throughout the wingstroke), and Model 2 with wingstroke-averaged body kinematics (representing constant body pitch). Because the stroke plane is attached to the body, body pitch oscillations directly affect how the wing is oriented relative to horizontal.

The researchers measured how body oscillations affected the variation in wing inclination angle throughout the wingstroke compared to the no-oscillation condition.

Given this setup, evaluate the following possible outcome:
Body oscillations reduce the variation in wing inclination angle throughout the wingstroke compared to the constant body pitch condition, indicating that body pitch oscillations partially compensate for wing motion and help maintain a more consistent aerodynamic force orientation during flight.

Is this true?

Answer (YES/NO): NO